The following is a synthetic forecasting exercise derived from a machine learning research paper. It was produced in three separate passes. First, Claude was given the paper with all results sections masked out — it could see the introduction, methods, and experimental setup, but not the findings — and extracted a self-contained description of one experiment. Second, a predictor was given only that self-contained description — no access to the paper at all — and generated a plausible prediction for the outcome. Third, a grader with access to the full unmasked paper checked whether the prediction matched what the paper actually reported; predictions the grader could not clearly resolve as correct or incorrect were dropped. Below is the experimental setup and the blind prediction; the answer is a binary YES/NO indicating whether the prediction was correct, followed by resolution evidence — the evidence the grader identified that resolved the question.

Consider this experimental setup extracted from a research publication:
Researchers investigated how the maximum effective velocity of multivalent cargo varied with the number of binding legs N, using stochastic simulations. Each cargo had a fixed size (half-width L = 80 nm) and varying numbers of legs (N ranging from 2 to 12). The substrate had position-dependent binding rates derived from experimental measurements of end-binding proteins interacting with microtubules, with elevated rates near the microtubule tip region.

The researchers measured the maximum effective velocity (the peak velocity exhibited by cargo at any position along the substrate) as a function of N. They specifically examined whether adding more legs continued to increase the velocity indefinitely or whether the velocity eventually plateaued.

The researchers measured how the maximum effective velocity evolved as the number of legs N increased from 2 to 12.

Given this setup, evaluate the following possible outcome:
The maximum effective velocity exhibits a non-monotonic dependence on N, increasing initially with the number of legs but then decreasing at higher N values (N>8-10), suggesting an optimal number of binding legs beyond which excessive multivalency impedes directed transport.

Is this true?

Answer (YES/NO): NO